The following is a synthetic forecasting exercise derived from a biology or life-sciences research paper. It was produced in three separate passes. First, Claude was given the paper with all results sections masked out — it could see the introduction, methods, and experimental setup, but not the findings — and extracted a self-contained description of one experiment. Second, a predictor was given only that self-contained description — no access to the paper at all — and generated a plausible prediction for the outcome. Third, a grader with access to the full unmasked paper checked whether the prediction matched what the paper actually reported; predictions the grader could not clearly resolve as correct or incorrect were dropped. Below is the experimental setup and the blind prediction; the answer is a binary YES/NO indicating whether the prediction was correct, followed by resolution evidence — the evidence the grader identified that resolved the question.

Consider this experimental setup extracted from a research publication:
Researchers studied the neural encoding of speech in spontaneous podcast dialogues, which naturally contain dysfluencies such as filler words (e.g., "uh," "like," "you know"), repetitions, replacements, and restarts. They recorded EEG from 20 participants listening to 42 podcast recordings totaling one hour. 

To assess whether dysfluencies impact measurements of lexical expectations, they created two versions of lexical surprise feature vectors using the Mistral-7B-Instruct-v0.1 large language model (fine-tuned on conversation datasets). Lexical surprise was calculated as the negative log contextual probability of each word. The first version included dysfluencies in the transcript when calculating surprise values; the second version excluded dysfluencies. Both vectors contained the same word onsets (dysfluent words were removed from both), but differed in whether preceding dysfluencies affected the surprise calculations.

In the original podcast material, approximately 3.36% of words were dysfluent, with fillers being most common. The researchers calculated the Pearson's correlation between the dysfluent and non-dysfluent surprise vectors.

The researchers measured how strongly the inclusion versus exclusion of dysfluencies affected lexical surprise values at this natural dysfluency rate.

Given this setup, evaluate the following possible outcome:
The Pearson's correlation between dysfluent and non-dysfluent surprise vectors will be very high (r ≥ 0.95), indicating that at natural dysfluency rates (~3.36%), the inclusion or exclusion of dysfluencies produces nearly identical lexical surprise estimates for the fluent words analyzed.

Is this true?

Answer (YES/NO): YES